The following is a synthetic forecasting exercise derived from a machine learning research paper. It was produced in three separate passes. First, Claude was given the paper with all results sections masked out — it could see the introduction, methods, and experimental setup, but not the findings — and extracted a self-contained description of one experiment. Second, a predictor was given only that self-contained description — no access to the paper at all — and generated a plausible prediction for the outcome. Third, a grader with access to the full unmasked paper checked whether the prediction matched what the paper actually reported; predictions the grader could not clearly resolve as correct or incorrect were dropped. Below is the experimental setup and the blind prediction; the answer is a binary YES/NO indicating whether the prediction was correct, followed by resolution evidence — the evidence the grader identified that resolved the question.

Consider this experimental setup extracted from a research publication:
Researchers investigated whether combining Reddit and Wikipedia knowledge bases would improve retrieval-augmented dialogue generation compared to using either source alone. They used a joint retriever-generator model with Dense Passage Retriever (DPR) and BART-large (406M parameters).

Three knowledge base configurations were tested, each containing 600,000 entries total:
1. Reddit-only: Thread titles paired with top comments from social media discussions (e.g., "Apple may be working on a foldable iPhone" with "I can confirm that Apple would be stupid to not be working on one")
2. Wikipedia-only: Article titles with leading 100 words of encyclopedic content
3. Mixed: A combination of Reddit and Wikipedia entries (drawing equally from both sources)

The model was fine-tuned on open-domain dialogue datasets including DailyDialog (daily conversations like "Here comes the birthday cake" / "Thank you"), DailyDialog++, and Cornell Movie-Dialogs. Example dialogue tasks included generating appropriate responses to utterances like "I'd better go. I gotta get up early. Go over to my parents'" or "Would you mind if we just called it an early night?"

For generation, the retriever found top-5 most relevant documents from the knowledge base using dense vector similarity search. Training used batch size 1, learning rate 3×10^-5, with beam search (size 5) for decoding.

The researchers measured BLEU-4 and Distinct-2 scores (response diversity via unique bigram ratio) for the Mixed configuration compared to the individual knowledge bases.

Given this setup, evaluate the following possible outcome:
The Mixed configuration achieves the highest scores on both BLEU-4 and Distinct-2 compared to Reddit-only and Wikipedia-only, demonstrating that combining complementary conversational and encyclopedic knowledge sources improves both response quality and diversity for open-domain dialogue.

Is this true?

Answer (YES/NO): NO